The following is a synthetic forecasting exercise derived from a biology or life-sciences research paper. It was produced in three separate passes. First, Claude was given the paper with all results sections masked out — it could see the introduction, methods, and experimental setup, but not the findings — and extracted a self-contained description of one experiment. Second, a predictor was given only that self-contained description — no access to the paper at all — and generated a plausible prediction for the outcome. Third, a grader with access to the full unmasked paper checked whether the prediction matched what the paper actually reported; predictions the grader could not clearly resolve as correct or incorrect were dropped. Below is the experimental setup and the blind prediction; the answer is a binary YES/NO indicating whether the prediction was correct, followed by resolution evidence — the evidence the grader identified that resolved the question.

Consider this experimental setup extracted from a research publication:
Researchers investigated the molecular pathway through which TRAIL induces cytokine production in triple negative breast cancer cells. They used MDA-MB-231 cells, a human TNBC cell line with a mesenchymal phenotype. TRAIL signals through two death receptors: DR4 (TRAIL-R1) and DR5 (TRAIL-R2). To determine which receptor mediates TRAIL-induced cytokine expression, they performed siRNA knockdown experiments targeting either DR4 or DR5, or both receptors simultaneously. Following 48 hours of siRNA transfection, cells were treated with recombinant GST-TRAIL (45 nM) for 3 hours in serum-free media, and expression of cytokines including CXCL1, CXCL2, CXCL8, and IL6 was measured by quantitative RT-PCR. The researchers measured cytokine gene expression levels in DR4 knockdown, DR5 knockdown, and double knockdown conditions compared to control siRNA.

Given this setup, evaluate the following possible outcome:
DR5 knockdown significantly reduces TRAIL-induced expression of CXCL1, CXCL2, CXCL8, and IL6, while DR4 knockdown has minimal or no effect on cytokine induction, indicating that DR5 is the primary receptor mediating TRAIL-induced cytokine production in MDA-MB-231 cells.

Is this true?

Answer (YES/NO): NO